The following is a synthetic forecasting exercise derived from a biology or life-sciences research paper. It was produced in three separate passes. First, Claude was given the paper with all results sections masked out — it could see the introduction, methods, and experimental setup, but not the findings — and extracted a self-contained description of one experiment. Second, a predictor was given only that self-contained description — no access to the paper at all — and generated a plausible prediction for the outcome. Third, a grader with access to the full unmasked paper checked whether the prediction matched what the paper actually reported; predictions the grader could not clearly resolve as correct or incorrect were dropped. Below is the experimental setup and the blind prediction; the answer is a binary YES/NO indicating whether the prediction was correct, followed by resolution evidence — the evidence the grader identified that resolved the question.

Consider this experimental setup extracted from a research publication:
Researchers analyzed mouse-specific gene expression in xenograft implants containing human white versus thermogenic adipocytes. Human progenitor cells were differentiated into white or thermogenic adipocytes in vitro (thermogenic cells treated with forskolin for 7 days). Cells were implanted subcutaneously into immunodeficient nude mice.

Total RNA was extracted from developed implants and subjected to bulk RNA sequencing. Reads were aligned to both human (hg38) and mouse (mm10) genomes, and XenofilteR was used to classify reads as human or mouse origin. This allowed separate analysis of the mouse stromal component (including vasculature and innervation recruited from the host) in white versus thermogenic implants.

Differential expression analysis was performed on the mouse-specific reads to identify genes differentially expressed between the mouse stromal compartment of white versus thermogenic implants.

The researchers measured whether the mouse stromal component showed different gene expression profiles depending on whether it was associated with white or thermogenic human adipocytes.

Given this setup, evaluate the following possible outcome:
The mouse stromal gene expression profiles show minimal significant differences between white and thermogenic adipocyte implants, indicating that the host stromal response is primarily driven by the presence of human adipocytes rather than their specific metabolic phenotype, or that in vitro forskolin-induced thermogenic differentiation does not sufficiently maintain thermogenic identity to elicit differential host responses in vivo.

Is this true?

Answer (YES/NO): NO